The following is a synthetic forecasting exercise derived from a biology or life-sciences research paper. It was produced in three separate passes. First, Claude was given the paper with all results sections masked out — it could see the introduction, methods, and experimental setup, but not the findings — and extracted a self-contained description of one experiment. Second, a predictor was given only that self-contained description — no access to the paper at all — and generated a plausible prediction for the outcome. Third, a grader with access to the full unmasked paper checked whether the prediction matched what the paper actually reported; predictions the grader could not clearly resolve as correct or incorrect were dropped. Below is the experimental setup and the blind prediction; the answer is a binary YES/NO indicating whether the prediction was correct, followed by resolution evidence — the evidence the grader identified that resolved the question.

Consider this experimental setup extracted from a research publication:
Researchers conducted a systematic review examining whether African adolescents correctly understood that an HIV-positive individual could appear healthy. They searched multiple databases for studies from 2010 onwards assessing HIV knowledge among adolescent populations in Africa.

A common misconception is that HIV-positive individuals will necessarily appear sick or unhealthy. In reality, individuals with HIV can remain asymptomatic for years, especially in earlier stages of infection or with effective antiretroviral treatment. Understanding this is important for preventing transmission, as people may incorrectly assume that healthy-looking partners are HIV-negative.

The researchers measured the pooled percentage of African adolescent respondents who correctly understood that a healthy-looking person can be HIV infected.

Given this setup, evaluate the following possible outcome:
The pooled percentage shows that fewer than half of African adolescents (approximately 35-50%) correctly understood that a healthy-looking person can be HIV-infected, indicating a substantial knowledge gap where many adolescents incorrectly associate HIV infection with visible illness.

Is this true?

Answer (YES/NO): NO